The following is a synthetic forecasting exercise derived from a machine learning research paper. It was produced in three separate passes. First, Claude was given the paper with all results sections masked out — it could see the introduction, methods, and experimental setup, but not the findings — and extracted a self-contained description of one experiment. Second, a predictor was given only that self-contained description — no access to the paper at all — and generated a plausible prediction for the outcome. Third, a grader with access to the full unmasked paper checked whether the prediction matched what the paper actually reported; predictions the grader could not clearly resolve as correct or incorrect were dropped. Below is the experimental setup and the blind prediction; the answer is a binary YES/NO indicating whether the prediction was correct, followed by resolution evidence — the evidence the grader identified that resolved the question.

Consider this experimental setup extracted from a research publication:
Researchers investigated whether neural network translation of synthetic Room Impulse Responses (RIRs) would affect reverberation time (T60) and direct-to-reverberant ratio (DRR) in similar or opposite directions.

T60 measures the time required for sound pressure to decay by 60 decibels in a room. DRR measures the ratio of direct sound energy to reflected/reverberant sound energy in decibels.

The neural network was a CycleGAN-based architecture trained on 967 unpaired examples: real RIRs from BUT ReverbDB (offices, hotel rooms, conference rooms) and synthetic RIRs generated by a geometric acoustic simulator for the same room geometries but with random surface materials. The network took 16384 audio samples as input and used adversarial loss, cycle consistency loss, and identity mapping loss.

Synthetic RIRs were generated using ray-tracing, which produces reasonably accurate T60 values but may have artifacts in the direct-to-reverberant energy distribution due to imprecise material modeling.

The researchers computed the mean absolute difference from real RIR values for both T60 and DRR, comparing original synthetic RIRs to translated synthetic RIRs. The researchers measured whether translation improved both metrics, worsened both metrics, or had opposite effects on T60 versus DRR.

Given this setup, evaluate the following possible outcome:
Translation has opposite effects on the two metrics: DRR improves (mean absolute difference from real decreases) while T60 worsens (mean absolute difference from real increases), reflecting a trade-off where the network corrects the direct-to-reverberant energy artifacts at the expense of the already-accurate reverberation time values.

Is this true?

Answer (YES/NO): YES